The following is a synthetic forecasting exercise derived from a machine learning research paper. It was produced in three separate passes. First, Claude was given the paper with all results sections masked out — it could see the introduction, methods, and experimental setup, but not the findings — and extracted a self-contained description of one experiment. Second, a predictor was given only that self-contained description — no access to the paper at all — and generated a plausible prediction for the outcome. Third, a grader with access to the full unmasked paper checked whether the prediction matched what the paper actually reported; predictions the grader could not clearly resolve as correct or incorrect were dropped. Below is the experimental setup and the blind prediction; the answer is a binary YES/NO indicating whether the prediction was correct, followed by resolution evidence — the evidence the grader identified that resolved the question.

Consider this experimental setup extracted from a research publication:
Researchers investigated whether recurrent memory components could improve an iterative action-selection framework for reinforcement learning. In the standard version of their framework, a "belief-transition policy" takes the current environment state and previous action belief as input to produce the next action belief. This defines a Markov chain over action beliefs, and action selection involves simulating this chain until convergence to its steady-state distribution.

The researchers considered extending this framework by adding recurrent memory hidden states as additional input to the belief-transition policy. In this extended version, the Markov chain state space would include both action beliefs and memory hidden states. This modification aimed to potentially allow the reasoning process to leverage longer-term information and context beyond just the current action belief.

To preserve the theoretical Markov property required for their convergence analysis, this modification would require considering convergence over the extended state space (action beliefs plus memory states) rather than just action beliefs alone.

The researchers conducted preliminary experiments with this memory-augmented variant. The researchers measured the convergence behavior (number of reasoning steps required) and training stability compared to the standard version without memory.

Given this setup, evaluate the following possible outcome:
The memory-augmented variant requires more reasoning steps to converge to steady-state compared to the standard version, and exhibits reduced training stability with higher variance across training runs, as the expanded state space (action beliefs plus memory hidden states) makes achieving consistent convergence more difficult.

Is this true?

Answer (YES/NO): YES